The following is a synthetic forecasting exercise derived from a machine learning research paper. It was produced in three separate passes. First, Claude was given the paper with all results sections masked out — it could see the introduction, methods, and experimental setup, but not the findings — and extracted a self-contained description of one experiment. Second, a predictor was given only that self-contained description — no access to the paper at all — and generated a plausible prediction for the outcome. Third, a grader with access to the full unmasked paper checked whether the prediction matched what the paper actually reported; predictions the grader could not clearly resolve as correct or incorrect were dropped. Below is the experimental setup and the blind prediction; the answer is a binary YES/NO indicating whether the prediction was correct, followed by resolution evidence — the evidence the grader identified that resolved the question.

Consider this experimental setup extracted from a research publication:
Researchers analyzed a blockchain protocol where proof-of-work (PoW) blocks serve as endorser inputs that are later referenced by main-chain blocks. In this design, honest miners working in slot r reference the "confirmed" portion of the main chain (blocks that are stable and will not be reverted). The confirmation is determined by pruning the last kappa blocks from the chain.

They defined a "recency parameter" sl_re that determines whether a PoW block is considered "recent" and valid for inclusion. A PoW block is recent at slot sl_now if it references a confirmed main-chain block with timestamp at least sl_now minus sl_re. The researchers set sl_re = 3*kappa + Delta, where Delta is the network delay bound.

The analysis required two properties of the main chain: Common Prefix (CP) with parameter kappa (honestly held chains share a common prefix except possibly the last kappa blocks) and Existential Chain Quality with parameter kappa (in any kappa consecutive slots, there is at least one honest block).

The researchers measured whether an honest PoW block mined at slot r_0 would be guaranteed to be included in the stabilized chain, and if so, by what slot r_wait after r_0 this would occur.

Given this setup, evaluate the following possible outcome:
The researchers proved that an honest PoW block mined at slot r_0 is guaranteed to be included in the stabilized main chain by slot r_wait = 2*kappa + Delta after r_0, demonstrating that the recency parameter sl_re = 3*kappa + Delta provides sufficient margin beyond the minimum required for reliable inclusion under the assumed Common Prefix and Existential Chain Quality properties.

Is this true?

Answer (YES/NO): YES